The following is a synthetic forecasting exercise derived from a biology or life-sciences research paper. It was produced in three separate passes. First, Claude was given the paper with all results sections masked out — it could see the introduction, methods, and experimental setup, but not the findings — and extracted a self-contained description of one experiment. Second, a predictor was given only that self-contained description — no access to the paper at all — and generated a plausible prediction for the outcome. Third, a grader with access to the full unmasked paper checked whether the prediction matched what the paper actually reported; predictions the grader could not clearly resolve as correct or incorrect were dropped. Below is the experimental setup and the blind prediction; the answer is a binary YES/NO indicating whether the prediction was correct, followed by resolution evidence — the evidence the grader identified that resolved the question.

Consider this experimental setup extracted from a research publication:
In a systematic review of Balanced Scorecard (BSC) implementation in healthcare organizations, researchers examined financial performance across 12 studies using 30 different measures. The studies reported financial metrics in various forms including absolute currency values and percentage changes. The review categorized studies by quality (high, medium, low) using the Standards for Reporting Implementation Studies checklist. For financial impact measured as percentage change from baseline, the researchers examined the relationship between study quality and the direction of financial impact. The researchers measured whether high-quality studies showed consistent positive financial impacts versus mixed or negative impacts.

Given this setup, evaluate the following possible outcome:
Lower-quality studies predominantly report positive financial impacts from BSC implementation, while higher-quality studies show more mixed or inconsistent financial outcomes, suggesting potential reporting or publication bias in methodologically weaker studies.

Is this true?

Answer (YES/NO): NO